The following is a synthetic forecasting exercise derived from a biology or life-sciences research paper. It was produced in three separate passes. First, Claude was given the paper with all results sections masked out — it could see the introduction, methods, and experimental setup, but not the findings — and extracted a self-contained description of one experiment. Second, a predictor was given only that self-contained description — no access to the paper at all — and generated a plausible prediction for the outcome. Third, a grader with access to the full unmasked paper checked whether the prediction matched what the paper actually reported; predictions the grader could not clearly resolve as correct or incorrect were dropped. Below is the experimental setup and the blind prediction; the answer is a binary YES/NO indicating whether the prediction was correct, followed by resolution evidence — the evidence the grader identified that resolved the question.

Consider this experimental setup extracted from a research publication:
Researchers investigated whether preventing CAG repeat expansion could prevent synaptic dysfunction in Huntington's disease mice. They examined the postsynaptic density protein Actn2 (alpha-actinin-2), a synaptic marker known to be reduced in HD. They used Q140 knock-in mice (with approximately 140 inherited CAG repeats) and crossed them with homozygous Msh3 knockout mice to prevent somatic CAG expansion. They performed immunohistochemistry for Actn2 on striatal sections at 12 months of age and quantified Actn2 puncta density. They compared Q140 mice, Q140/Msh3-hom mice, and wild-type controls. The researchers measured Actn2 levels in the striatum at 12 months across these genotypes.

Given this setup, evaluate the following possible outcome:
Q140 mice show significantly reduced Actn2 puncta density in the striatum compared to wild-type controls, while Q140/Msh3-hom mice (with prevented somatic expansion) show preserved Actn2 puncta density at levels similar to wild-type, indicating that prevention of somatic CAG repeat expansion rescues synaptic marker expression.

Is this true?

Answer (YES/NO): YES